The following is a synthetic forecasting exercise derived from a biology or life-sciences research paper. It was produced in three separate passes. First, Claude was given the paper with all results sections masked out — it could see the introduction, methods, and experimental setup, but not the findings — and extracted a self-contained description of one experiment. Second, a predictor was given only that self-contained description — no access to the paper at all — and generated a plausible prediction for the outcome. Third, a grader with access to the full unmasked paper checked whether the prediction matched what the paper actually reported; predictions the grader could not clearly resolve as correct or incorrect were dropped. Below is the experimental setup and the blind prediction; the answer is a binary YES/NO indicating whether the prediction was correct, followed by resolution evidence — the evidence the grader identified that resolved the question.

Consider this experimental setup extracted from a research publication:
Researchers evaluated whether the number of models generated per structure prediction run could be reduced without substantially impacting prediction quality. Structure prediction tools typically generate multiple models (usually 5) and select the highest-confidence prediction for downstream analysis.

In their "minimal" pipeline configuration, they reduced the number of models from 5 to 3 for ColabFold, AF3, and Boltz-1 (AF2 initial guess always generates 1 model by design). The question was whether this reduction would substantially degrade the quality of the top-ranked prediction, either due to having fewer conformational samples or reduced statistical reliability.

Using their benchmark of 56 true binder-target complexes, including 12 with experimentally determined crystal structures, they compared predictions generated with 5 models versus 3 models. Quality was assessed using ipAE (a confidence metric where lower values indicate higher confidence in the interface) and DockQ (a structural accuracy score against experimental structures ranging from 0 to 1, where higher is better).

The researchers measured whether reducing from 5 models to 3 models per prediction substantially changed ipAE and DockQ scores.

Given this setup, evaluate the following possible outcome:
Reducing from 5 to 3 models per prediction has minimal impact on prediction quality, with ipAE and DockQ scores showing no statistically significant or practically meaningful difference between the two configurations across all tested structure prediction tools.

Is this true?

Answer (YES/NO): YES